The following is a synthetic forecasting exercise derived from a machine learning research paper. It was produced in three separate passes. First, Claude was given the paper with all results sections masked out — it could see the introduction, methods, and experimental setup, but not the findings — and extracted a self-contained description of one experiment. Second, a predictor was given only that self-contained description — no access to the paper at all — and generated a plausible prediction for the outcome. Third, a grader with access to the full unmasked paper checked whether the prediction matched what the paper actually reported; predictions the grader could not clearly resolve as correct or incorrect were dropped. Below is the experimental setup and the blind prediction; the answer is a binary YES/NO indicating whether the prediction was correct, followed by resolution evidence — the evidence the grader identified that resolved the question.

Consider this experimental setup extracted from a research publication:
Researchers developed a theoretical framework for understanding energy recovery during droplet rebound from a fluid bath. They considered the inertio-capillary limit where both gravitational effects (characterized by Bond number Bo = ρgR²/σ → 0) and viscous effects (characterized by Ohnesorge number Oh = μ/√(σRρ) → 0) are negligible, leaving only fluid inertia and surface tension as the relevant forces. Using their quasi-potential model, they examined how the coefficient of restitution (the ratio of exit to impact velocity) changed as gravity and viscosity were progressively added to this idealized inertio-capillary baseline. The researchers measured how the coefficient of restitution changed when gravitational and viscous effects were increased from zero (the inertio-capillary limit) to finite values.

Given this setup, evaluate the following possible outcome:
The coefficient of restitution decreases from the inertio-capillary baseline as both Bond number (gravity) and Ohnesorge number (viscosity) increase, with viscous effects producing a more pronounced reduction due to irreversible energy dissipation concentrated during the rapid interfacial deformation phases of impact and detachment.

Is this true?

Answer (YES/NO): NO